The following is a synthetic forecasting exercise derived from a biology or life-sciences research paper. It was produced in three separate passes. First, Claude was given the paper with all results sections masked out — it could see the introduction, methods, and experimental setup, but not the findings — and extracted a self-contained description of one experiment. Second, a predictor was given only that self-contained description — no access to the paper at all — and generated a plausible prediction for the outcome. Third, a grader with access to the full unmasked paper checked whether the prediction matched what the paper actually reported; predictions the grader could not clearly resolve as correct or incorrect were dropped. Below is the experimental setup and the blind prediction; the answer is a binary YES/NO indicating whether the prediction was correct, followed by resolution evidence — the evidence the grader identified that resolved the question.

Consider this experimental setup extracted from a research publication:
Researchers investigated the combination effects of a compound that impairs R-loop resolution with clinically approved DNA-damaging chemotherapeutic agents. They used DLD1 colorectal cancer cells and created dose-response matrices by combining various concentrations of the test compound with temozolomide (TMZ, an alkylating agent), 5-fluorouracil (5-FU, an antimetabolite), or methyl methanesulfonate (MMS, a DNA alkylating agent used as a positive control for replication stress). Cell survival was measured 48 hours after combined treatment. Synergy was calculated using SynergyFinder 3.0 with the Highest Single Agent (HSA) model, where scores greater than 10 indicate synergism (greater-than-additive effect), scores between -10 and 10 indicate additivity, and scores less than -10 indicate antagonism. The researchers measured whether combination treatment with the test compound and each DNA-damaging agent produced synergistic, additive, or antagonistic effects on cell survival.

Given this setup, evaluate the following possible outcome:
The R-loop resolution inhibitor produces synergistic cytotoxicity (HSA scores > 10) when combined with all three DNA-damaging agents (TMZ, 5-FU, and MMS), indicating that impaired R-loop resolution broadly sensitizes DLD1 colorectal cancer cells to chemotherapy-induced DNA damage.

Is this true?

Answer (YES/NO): YES